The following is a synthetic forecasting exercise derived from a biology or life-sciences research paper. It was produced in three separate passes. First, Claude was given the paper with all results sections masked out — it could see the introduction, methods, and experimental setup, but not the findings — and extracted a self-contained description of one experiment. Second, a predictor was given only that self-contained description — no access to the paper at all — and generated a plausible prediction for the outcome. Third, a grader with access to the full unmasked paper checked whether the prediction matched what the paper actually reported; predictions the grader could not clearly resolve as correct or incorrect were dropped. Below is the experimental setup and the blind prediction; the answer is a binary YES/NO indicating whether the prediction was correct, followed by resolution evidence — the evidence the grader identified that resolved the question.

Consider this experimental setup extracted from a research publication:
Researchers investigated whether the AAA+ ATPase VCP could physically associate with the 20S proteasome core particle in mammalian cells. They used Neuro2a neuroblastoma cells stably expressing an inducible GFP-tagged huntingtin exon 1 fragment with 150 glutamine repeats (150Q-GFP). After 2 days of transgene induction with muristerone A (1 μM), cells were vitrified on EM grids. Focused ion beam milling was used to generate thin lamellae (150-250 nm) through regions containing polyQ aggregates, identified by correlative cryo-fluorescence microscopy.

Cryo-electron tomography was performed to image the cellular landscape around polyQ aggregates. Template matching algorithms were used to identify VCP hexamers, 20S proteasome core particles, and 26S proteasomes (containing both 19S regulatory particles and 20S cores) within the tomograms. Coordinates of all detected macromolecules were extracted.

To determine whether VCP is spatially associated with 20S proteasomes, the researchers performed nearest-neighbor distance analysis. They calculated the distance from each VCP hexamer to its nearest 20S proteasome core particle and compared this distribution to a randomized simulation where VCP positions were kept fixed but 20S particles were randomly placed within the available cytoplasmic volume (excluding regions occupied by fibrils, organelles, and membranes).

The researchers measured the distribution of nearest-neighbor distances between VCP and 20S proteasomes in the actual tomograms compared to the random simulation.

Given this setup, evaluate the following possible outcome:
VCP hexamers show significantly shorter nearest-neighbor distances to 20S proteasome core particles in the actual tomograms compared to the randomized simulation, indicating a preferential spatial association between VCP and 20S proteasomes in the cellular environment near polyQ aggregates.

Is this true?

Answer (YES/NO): YES